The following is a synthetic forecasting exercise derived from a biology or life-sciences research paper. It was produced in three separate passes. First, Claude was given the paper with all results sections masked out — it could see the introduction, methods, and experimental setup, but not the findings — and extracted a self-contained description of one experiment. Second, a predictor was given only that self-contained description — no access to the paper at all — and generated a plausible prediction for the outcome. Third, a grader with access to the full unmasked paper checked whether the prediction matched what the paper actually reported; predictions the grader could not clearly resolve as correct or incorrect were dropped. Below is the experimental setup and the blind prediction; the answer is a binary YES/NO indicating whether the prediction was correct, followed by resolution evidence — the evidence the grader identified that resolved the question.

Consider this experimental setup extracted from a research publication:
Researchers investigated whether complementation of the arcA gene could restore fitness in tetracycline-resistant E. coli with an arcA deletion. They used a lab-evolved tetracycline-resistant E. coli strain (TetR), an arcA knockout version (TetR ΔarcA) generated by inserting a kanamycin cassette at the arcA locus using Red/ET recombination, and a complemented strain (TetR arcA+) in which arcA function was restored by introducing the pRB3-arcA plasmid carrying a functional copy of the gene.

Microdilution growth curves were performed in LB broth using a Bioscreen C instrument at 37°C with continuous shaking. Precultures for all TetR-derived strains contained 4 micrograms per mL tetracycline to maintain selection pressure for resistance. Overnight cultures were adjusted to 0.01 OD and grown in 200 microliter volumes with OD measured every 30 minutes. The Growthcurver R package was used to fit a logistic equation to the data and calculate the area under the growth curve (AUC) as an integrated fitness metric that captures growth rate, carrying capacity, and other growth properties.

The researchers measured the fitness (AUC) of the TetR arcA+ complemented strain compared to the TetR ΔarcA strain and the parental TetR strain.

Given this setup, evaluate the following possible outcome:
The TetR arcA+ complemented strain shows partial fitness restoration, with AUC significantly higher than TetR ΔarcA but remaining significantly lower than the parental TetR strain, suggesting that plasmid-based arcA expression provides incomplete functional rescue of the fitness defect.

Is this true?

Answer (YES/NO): NO